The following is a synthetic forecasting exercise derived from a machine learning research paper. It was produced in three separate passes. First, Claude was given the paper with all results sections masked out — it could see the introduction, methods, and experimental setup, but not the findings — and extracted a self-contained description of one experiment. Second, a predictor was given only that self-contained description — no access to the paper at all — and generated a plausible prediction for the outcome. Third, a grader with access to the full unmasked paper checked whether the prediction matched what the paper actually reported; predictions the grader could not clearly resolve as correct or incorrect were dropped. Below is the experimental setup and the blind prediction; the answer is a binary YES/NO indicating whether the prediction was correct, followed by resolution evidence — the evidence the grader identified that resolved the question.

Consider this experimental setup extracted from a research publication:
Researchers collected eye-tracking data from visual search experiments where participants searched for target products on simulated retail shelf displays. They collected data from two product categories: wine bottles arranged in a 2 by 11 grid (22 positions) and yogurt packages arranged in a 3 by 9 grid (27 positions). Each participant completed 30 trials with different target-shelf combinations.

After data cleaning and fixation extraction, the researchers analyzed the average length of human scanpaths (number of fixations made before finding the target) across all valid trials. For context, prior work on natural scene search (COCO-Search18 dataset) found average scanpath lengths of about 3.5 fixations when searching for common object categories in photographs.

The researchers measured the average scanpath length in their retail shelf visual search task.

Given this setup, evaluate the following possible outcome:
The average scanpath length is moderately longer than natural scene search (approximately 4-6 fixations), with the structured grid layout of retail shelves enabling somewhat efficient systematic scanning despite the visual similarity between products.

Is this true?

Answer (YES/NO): NO